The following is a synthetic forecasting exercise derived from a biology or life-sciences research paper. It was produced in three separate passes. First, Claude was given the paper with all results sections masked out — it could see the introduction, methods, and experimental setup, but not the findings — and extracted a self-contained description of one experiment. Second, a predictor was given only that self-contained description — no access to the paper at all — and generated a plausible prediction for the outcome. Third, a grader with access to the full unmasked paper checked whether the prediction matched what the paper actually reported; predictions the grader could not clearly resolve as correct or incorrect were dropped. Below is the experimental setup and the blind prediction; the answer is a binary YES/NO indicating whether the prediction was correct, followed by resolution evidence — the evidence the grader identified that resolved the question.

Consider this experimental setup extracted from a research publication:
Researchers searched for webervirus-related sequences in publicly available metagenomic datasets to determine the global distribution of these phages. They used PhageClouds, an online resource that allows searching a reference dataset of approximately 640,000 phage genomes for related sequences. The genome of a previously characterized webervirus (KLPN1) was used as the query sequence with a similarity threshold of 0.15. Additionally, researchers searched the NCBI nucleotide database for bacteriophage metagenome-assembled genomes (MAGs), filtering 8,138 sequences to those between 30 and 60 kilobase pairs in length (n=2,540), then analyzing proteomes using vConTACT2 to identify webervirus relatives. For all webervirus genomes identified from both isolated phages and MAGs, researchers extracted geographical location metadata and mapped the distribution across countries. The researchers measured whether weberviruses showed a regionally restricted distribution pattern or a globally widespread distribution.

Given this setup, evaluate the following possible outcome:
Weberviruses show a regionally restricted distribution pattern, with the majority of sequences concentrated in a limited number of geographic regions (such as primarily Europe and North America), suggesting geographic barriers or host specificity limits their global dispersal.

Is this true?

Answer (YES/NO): NO